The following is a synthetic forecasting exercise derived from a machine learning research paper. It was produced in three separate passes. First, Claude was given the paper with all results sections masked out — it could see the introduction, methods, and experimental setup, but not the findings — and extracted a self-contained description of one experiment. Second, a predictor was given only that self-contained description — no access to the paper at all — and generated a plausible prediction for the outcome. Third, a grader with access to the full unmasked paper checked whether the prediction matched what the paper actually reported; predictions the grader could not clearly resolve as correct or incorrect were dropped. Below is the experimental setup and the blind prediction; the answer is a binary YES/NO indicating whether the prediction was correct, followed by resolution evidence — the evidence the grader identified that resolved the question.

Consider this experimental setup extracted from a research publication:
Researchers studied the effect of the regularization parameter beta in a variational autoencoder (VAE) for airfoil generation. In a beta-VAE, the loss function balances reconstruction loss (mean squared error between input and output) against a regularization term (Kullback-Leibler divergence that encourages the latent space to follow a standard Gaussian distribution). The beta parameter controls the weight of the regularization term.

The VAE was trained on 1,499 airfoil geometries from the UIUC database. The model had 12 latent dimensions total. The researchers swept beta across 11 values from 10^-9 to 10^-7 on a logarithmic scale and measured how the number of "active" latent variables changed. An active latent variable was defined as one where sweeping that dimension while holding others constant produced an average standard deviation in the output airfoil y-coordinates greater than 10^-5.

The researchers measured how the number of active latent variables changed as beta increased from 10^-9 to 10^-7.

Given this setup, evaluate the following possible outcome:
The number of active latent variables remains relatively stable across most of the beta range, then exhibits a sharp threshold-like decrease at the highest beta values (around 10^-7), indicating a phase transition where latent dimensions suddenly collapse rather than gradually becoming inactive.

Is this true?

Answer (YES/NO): NO